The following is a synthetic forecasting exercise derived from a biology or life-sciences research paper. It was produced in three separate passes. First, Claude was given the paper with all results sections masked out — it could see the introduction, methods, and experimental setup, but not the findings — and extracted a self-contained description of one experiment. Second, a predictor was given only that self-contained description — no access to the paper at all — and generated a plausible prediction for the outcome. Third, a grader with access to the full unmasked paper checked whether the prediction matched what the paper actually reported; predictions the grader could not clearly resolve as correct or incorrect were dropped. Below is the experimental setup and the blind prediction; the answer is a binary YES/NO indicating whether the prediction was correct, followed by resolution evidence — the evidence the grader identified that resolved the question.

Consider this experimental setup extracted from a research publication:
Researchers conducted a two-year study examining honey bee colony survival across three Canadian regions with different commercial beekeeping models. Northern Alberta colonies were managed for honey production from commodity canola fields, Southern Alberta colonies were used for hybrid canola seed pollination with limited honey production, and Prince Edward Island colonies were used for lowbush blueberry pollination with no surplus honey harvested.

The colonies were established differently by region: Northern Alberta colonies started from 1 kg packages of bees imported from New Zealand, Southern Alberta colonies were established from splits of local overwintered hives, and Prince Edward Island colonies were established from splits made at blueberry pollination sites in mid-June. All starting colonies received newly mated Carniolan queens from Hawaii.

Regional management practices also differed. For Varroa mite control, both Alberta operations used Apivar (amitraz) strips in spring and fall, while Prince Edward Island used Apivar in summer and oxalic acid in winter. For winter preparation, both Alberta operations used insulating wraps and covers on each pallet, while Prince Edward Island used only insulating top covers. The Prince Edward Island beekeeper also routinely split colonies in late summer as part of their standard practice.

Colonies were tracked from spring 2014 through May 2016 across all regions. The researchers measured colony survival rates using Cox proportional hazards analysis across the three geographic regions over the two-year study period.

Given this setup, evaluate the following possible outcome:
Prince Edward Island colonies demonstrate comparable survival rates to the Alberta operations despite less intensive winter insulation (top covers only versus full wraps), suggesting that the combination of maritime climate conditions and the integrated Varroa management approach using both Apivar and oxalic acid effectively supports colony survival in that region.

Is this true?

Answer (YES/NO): NO